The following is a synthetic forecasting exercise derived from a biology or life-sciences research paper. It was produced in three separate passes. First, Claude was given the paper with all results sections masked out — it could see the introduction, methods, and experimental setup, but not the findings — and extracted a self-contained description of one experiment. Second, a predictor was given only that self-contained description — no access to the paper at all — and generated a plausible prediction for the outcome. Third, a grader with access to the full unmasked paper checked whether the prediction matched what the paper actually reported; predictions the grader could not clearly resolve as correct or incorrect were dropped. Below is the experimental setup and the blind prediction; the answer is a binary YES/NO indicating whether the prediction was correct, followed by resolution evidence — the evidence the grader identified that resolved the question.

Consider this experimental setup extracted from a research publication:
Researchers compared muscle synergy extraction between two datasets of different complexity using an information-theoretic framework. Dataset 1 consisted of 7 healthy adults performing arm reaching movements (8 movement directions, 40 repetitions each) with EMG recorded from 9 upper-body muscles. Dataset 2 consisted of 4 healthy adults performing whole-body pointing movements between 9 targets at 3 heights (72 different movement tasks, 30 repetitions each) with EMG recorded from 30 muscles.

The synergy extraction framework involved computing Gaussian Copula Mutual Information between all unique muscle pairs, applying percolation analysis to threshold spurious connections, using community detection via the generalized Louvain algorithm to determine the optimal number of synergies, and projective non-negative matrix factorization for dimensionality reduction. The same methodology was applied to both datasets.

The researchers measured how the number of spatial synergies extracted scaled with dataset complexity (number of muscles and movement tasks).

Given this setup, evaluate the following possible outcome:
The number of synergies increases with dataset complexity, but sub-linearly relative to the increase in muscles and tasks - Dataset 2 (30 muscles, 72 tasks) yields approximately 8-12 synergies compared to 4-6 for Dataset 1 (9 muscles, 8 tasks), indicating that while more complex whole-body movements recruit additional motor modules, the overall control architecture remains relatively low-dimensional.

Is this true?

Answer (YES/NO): NO